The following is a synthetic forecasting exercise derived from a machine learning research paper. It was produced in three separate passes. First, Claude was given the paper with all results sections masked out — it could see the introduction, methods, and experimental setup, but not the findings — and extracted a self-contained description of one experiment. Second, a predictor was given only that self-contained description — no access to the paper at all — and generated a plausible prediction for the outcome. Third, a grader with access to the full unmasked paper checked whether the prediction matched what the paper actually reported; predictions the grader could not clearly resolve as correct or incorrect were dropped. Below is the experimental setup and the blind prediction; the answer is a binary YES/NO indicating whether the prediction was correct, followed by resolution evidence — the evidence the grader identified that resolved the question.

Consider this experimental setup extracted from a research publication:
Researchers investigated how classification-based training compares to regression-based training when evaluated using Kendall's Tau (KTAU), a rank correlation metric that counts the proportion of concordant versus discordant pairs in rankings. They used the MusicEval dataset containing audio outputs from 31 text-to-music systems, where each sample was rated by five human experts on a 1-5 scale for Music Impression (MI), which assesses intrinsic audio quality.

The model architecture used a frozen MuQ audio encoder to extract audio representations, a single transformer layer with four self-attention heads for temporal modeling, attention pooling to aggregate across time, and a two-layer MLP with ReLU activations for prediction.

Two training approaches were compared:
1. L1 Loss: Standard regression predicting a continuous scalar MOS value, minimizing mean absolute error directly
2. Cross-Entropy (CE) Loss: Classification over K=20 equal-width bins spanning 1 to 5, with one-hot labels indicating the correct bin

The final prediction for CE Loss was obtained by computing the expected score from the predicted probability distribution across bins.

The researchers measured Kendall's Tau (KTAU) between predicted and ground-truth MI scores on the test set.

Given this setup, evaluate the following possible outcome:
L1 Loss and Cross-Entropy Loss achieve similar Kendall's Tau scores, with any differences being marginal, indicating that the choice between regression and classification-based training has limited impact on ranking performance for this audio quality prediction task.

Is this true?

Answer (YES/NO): NO